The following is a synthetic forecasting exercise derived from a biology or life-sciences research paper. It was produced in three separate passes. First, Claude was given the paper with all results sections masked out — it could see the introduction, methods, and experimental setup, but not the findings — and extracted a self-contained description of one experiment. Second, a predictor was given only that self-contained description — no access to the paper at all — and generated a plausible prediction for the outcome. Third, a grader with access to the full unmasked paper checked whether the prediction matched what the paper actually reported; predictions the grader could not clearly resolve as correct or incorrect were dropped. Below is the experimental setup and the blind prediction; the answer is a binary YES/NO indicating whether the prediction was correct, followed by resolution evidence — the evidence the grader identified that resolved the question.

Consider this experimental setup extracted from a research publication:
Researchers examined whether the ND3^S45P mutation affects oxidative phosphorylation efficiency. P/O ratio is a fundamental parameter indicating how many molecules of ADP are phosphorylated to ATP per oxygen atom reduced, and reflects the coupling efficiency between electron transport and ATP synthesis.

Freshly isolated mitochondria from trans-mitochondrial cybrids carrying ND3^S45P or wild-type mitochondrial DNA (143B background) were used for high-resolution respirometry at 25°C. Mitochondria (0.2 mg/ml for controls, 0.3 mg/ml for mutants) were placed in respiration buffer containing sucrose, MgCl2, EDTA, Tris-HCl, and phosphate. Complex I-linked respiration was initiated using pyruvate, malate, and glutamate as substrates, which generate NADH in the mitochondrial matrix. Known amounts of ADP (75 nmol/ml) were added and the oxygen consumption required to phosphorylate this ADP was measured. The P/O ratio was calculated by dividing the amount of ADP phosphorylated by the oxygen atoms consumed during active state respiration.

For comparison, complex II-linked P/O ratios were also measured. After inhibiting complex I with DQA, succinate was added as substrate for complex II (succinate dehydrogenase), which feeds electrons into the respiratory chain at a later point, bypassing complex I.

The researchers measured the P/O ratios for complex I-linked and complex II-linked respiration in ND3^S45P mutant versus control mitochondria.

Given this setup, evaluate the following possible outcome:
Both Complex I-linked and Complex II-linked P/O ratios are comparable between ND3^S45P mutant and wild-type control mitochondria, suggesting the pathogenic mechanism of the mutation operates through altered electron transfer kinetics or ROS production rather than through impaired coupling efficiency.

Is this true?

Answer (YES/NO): YES